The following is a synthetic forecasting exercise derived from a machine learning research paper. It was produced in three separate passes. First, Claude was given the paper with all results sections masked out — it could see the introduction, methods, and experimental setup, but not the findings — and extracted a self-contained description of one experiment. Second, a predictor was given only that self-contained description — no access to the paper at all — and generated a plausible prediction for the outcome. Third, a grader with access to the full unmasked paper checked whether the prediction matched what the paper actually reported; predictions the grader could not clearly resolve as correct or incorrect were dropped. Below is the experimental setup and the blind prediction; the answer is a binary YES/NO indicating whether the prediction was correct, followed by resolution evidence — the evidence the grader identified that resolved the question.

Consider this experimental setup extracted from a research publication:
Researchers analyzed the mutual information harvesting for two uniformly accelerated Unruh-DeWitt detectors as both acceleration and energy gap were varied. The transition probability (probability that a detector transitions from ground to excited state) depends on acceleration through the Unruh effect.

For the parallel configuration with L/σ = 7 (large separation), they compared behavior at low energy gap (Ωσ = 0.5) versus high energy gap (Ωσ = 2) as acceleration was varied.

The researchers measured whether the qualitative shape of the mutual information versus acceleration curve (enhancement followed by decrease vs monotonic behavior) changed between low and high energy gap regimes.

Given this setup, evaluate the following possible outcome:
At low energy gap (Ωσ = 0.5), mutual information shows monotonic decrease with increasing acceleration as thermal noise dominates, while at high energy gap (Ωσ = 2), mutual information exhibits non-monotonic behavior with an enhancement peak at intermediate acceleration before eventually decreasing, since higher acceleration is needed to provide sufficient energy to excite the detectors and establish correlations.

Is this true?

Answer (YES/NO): YES